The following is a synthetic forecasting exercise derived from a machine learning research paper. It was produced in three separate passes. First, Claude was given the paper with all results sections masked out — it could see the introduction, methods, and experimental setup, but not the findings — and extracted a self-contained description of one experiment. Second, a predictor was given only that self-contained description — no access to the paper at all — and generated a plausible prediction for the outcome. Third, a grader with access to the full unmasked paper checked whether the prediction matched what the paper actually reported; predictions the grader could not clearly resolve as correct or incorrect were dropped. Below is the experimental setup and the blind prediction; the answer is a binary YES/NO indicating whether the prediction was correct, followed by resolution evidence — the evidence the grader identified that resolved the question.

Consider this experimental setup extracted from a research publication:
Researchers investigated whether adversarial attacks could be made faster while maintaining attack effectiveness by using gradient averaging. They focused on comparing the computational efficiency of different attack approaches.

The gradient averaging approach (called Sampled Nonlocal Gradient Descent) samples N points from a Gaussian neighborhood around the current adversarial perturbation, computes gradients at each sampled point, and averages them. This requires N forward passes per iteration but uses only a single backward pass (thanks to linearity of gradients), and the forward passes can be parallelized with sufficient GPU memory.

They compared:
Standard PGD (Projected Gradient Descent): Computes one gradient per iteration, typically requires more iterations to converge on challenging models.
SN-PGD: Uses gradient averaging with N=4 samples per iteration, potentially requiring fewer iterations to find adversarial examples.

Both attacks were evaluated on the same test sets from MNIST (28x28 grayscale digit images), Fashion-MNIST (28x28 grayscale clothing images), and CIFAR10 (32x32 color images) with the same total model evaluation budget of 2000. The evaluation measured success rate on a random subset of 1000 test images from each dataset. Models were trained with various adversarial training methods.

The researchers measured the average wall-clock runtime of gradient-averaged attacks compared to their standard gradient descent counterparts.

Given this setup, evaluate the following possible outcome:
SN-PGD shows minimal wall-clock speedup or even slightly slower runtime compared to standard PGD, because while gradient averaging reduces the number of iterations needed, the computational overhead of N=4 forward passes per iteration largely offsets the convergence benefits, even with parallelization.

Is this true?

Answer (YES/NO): NO